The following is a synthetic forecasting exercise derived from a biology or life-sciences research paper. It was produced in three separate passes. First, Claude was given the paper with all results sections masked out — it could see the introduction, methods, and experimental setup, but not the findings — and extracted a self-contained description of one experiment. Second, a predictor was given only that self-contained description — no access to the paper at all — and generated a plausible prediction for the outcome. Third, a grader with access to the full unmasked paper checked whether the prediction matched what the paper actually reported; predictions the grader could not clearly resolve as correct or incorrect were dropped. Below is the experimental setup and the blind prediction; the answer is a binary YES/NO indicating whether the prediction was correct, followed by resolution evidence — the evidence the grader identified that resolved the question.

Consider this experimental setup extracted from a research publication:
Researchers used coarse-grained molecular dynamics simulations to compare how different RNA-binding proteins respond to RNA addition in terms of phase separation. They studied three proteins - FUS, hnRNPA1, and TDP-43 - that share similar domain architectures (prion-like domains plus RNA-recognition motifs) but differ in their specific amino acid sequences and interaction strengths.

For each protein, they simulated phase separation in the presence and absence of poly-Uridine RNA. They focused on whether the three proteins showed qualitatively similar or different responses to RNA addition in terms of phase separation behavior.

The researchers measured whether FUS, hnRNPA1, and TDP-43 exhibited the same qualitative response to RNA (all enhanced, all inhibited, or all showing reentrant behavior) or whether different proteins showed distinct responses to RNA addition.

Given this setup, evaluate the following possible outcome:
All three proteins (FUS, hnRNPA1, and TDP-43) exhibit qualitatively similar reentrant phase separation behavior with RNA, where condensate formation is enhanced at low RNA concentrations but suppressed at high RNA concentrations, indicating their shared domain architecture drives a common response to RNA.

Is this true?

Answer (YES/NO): NO